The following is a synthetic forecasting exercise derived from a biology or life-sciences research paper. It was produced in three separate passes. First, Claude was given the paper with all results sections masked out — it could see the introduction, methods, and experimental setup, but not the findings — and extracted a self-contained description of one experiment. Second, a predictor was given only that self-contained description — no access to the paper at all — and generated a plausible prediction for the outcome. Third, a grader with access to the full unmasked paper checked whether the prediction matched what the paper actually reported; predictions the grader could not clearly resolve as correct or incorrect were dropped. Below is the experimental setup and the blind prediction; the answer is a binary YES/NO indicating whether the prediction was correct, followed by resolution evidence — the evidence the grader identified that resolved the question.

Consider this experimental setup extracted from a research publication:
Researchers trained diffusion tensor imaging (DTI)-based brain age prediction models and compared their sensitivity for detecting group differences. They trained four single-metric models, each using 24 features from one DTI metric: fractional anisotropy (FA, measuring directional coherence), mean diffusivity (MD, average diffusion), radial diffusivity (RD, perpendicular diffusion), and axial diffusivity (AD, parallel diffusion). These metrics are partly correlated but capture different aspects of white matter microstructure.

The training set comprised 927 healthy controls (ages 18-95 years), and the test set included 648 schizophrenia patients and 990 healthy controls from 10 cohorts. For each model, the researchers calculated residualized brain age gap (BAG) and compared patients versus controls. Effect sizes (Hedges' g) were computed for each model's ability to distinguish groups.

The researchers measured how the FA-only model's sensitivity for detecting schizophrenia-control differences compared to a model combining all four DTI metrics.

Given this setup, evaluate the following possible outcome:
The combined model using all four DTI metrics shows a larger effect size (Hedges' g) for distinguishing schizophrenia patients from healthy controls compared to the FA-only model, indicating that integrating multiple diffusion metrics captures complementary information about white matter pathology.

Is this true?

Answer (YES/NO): NO